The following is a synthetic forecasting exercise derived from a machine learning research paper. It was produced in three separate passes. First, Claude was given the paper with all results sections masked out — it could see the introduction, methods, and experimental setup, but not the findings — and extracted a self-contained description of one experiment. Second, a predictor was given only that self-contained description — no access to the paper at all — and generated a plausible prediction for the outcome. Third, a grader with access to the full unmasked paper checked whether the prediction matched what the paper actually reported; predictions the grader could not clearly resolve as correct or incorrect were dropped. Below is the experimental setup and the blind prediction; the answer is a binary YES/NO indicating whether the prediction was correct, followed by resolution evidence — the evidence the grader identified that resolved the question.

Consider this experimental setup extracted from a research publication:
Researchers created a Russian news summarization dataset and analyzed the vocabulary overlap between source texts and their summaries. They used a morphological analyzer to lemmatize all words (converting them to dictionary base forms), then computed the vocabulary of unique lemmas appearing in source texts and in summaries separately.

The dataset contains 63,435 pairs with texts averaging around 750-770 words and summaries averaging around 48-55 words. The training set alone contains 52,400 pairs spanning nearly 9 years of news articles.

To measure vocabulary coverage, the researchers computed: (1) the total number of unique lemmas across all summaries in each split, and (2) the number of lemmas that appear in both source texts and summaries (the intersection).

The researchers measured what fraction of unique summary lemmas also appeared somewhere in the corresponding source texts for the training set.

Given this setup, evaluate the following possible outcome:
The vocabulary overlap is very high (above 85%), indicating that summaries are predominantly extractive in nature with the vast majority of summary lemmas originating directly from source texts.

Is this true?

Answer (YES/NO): YES